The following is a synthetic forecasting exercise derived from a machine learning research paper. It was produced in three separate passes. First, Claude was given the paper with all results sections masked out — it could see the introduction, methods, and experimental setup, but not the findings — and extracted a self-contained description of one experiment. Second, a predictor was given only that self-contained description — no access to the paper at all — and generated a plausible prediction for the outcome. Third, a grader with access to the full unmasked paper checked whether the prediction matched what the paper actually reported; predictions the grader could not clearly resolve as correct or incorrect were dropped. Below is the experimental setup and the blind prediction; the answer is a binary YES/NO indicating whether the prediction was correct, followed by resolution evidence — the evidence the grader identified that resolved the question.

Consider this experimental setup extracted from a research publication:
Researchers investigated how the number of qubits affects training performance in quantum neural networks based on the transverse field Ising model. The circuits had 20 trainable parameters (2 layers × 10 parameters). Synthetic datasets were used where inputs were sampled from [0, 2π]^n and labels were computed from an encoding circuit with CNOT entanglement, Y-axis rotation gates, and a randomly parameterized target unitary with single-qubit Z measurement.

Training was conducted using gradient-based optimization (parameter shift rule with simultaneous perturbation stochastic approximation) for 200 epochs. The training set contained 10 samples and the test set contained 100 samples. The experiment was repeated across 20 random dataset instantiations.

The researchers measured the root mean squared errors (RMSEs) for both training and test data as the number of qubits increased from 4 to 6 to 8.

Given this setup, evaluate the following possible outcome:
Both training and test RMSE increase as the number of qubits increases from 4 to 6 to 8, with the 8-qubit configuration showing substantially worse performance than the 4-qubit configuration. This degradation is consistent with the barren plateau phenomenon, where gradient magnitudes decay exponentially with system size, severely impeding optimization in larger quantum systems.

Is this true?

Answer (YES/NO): YES